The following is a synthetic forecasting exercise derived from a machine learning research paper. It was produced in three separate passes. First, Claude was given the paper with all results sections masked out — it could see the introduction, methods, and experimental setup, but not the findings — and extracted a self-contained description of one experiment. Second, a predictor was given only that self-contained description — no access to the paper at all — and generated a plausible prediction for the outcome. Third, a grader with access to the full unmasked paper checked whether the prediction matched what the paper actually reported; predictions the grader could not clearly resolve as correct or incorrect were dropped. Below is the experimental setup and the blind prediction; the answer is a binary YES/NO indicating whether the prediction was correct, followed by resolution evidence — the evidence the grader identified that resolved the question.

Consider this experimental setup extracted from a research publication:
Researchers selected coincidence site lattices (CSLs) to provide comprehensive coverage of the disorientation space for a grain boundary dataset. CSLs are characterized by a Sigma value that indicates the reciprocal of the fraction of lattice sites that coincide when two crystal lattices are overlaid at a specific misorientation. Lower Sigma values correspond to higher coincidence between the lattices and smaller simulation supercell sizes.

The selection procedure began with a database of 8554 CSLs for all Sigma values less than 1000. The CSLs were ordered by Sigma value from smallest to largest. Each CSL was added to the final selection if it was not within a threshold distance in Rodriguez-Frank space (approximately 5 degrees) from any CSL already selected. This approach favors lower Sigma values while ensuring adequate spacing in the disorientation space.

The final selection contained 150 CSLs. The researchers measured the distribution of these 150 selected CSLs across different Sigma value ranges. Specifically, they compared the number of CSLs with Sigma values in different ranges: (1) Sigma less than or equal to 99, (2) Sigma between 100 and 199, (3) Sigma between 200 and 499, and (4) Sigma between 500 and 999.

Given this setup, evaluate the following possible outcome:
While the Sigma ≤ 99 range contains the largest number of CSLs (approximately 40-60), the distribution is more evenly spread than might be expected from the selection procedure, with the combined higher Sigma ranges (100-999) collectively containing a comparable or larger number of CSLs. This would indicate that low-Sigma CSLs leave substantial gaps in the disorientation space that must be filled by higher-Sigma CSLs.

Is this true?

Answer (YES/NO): NO